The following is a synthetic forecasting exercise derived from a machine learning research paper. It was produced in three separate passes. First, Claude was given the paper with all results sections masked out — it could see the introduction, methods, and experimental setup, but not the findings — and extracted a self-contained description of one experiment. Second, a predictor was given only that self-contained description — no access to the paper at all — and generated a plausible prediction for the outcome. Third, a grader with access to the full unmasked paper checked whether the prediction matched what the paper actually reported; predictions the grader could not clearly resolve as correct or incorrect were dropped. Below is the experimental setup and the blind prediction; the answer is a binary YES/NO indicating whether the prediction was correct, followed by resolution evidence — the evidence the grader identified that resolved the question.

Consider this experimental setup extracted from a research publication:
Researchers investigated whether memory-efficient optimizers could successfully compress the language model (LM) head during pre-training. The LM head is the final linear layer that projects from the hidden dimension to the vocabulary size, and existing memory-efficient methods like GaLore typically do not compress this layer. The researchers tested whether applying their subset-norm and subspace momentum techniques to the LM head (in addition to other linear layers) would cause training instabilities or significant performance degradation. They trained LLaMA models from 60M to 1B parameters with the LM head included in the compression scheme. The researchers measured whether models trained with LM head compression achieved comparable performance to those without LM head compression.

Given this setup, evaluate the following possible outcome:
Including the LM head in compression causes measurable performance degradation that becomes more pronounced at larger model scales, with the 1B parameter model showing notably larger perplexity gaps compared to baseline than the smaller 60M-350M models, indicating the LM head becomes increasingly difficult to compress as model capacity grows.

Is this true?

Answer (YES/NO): NO